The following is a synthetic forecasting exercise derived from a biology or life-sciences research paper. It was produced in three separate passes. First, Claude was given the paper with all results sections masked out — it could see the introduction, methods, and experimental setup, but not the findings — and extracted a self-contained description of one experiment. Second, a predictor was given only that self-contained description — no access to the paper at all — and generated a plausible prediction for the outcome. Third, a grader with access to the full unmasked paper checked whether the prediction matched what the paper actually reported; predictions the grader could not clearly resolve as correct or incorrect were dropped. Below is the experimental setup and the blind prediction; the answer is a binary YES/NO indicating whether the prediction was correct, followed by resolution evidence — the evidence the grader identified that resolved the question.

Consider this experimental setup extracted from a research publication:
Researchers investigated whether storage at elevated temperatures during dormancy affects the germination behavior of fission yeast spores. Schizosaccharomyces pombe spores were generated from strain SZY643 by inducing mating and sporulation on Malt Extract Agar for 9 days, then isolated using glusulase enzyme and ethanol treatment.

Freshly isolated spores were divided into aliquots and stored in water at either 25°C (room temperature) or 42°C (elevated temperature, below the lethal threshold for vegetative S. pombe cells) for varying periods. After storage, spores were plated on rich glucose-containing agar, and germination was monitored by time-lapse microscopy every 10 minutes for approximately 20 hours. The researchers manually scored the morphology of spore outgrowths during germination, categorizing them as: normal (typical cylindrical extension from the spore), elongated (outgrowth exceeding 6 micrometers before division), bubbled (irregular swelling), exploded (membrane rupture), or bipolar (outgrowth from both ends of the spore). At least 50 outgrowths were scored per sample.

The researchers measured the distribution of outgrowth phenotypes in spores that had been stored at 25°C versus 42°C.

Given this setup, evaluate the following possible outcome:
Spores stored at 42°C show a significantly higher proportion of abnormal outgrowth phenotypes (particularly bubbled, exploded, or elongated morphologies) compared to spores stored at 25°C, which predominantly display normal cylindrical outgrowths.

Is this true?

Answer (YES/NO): YES